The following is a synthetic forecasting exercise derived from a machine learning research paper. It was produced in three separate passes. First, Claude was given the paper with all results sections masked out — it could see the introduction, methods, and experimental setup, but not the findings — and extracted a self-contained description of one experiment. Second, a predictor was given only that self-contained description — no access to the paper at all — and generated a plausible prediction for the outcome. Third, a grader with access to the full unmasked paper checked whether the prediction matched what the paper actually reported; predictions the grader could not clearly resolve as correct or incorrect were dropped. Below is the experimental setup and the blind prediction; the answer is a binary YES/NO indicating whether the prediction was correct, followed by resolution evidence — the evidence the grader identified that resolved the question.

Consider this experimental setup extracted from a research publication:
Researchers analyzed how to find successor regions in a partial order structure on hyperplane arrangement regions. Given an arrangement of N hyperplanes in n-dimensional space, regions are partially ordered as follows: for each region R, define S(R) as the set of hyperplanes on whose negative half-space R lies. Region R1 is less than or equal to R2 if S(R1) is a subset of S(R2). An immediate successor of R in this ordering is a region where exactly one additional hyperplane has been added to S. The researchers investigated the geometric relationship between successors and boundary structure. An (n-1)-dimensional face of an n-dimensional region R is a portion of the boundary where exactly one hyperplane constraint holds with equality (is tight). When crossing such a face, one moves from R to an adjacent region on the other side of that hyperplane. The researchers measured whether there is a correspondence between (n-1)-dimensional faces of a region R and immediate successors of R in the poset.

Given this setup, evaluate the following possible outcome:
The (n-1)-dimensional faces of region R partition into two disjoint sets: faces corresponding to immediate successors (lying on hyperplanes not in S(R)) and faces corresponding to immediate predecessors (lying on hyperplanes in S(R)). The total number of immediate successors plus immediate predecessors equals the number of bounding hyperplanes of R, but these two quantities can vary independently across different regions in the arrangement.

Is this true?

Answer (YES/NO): YES